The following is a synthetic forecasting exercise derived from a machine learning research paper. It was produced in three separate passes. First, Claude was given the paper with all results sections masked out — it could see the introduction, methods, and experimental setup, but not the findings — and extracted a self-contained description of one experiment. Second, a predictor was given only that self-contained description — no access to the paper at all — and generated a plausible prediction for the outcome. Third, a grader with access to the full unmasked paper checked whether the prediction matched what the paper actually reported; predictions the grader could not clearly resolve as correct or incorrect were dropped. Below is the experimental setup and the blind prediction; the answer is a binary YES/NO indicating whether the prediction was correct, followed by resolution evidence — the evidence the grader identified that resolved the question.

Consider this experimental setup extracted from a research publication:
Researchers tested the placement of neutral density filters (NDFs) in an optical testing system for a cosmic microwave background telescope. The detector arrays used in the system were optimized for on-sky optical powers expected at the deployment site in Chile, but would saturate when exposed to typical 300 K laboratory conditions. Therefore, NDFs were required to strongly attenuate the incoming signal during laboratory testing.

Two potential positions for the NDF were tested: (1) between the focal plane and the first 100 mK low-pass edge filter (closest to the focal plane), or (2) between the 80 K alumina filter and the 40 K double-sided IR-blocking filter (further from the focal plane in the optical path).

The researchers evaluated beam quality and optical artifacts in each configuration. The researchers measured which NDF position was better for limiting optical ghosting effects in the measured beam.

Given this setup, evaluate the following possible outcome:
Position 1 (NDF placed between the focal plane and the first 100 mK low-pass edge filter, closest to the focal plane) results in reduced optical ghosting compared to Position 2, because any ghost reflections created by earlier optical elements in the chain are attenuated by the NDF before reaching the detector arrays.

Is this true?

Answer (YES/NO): YES